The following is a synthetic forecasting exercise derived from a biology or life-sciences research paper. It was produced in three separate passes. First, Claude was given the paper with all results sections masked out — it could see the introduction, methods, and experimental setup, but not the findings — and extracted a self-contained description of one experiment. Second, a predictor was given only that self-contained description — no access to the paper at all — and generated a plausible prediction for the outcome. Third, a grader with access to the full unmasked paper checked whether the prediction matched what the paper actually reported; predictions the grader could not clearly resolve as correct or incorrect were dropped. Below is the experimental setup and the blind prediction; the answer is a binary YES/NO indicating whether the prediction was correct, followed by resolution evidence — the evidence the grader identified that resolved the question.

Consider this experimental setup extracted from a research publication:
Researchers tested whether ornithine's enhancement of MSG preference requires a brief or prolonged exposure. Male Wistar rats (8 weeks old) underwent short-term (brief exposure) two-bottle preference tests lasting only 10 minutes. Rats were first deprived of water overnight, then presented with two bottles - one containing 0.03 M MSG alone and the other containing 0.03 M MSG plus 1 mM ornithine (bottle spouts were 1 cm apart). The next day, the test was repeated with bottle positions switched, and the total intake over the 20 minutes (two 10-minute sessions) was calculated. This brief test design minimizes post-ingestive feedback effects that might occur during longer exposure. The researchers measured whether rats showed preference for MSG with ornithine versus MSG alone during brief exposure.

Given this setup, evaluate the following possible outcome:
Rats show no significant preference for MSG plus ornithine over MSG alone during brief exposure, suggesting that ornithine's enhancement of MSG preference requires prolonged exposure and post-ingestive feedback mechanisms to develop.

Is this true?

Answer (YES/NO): NO